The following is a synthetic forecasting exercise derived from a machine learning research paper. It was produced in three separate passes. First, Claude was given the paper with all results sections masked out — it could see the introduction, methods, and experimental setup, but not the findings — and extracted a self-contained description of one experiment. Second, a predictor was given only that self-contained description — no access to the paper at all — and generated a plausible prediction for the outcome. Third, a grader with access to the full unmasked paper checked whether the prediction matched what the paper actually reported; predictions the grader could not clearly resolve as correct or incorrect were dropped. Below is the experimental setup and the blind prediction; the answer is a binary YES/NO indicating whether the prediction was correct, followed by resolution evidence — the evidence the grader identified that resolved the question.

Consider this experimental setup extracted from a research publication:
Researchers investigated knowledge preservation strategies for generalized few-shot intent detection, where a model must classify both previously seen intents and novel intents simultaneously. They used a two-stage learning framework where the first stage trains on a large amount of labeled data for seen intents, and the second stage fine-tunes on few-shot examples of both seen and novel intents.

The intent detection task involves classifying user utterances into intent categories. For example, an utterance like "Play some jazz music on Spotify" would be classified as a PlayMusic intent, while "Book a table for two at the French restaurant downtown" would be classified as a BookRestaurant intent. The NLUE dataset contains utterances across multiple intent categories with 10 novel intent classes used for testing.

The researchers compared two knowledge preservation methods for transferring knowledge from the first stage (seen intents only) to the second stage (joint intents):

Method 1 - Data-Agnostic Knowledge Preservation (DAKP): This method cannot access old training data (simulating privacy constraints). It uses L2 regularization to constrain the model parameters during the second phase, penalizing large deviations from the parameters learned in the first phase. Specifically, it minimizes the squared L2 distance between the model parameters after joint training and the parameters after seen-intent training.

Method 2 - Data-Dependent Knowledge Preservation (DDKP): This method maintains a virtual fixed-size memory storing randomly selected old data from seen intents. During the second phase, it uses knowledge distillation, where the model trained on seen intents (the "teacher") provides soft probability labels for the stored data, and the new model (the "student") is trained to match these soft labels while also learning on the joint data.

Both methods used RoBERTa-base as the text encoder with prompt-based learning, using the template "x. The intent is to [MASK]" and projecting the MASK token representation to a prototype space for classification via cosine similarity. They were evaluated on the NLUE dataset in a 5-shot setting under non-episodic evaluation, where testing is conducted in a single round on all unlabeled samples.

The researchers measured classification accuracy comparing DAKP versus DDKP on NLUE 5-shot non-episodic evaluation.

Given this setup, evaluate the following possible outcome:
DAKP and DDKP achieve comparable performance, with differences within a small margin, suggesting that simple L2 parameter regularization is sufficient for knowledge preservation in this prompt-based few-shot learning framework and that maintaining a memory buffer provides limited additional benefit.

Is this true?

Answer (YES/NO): NO